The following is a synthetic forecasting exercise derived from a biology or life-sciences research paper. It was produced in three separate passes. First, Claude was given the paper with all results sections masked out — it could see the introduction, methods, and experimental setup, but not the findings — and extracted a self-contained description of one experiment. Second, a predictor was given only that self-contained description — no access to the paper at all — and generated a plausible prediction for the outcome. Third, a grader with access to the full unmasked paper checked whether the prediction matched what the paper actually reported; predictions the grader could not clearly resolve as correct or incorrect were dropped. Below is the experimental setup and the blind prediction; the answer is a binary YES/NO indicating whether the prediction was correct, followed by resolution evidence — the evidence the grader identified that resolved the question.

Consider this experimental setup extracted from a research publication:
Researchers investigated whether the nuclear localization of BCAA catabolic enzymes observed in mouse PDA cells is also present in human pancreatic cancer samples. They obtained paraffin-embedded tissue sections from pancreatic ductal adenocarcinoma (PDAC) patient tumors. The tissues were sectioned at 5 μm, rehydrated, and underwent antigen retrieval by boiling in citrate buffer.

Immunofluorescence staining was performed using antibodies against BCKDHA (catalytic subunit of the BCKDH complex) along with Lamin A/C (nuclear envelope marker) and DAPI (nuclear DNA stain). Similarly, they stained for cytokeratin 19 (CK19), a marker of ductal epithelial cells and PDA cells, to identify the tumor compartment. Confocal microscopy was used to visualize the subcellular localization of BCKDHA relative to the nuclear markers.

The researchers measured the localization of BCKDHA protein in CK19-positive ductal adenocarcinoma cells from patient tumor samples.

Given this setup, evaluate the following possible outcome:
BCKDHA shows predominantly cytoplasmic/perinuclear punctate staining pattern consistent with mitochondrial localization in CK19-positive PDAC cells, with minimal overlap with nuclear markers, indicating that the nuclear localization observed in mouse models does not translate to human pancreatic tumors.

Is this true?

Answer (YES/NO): NO